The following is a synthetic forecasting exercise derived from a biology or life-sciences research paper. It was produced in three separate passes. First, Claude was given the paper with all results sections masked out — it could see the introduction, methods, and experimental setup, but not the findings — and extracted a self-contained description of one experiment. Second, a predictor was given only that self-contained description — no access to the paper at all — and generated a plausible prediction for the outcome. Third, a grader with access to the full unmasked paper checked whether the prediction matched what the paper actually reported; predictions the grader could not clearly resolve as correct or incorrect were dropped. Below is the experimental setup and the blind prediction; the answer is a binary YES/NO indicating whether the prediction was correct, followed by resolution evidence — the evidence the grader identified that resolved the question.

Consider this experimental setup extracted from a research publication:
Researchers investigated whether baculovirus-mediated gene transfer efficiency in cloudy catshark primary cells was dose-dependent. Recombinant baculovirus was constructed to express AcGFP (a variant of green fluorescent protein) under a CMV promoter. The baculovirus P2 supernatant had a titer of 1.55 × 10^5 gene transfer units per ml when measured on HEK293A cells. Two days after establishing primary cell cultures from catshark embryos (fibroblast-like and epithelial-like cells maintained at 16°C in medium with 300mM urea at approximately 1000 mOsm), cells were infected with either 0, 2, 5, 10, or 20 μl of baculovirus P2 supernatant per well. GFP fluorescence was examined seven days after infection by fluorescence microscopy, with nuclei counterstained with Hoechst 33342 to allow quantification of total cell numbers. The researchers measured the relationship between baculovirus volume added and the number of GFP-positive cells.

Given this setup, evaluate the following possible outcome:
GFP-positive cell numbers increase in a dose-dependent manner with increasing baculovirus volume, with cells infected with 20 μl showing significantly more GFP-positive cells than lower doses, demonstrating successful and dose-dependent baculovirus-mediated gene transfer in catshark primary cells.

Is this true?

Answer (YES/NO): YES